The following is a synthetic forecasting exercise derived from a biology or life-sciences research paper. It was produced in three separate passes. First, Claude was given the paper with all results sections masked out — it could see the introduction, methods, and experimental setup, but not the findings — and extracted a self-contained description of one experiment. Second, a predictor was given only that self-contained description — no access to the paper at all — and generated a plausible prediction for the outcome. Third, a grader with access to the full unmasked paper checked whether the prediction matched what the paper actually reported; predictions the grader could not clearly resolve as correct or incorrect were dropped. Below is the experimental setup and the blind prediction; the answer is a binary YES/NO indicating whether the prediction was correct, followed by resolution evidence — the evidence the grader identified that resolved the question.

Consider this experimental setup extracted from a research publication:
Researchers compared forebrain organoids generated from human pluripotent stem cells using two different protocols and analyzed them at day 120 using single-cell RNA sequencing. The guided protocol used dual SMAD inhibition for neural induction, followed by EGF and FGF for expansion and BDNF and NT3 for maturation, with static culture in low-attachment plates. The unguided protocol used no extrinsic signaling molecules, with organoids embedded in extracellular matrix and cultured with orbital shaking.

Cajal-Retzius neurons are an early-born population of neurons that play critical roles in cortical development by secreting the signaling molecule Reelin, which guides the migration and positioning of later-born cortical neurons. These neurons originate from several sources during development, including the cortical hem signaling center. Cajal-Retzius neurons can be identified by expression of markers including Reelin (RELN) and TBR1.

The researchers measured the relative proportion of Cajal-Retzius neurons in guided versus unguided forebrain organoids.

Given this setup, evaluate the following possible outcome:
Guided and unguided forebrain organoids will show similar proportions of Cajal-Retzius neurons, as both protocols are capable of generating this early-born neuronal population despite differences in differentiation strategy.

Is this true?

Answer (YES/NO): NO